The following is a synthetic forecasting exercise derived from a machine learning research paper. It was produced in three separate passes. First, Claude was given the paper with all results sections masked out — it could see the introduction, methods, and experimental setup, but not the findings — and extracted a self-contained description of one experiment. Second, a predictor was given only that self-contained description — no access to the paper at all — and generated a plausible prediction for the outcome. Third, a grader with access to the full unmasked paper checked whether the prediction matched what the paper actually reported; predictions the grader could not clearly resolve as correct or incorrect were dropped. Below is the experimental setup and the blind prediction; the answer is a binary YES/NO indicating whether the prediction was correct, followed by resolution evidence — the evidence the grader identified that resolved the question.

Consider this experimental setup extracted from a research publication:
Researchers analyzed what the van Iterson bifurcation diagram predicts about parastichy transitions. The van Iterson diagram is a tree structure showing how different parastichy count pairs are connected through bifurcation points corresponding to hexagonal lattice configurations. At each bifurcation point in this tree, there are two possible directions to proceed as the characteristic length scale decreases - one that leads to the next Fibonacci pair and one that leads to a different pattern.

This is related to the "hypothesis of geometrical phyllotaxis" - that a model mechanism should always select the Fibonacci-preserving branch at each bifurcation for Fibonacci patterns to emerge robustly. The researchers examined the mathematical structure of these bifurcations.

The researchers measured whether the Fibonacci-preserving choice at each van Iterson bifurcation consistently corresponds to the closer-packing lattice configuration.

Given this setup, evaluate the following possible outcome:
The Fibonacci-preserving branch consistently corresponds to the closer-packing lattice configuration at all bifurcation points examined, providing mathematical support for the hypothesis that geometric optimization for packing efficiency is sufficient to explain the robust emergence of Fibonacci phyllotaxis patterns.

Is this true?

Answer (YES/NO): NO